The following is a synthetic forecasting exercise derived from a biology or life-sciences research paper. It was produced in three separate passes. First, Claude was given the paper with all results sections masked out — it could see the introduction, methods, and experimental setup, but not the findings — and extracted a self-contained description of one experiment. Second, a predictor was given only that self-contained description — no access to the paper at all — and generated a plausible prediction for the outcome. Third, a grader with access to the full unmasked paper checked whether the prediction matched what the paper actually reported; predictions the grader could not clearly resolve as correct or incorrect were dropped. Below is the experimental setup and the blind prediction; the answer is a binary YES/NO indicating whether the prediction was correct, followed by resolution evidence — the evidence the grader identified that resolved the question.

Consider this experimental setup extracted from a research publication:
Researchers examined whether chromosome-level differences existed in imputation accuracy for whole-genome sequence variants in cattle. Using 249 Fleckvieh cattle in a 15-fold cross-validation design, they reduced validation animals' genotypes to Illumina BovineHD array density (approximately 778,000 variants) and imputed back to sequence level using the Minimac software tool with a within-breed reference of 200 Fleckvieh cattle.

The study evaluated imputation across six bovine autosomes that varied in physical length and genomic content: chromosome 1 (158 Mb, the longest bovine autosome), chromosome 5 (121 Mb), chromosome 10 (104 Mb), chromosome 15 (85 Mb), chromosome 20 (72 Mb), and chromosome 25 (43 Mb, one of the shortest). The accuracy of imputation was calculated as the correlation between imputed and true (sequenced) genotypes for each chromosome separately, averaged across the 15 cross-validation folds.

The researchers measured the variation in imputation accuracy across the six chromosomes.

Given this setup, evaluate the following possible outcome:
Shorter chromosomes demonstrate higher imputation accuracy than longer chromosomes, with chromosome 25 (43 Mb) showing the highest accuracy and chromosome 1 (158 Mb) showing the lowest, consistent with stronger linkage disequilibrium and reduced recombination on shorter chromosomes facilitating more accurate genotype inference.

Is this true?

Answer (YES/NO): NO